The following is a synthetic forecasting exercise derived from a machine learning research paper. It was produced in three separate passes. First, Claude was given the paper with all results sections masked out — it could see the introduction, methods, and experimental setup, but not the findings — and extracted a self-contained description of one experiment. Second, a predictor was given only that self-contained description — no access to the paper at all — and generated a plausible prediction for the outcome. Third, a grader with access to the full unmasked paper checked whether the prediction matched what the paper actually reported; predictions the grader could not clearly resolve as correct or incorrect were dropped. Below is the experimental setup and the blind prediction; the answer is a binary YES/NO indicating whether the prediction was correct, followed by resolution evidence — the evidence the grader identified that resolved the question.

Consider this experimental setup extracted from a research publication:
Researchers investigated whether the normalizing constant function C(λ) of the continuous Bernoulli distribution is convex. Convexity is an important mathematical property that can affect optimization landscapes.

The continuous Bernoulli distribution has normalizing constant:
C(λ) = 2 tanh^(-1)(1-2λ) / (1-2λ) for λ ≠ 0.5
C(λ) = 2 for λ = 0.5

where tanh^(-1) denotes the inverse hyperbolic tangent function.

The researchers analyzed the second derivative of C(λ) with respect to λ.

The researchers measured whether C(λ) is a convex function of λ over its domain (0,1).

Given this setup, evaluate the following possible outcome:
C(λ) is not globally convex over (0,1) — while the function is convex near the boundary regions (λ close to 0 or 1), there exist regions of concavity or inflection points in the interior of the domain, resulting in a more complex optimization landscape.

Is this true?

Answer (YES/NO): NO